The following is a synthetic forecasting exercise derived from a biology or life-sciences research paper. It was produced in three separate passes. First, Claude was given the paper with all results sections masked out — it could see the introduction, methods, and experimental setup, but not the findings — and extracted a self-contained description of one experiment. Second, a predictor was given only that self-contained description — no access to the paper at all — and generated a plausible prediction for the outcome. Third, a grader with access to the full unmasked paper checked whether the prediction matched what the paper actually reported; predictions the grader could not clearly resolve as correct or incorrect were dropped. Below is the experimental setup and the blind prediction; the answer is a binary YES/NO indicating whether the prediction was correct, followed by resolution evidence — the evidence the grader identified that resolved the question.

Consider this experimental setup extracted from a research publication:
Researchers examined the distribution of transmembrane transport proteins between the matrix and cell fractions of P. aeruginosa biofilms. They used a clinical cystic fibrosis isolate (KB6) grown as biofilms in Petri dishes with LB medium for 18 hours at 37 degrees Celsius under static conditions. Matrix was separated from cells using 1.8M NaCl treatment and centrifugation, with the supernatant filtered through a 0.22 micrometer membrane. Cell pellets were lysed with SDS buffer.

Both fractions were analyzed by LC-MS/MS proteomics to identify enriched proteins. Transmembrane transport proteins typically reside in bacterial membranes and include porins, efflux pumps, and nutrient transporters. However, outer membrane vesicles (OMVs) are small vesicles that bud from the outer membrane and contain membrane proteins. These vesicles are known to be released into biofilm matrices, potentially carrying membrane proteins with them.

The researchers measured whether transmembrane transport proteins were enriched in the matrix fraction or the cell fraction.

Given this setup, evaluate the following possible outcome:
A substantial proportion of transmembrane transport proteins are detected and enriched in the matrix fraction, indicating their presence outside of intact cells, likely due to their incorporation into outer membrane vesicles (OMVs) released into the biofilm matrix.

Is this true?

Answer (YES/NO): YES